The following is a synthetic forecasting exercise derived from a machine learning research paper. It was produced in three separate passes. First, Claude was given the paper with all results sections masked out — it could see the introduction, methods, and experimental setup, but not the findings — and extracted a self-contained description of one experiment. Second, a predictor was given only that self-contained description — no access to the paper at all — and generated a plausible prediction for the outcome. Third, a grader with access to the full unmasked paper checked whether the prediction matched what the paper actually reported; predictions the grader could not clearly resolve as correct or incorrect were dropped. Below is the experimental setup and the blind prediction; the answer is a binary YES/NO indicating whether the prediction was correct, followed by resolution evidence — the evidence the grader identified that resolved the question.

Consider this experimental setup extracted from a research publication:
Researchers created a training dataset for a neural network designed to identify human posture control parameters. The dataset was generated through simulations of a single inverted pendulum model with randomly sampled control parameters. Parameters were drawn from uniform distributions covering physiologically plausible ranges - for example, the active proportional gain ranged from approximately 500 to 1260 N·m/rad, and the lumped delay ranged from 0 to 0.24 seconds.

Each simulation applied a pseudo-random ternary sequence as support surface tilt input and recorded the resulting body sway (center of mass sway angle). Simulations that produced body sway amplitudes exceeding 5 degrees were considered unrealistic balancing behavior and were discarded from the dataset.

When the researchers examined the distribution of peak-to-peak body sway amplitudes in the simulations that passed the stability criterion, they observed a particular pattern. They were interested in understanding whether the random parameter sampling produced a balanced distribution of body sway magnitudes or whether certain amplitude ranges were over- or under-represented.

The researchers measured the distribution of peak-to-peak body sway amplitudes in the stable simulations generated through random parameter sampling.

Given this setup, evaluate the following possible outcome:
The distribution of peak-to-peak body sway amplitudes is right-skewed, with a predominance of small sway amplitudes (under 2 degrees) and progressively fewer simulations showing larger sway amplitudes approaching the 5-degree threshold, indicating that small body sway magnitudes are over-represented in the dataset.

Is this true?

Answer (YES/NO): YES